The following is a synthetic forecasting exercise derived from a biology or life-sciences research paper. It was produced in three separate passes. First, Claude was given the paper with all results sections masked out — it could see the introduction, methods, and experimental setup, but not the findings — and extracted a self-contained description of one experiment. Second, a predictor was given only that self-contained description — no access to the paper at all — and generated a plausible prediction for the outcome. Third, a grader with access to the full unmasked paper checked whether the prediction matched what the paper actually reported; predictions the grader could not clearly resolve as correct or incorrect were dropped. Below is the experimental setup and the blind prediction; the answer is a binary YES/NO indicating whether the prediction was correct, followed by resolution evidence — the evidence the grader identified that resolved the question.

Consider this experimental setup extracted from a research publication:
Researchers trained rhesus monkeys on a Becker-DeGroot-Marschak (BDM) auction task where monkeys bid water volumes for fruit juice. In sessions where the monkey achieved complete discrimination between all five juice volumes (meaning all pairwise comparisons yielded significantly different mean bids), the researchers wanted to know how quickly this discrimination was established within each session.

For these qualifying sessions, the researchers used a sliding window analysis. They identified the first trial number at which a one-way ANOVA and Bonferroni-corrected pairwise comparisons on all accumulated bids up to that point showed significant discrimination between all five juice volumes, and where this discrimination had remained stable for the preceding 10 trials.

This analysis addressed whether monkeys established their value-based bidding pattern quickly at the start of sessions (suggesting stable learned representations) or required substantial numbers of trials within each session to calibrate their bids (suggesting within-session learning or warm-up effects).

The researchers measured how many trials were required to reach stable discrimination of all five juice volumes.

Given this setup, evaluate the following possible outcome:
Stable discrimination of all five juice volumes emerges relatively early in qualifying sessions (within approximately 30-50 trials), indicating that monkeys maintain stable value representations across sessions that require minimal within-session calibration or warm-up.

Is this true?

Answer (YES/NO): NO